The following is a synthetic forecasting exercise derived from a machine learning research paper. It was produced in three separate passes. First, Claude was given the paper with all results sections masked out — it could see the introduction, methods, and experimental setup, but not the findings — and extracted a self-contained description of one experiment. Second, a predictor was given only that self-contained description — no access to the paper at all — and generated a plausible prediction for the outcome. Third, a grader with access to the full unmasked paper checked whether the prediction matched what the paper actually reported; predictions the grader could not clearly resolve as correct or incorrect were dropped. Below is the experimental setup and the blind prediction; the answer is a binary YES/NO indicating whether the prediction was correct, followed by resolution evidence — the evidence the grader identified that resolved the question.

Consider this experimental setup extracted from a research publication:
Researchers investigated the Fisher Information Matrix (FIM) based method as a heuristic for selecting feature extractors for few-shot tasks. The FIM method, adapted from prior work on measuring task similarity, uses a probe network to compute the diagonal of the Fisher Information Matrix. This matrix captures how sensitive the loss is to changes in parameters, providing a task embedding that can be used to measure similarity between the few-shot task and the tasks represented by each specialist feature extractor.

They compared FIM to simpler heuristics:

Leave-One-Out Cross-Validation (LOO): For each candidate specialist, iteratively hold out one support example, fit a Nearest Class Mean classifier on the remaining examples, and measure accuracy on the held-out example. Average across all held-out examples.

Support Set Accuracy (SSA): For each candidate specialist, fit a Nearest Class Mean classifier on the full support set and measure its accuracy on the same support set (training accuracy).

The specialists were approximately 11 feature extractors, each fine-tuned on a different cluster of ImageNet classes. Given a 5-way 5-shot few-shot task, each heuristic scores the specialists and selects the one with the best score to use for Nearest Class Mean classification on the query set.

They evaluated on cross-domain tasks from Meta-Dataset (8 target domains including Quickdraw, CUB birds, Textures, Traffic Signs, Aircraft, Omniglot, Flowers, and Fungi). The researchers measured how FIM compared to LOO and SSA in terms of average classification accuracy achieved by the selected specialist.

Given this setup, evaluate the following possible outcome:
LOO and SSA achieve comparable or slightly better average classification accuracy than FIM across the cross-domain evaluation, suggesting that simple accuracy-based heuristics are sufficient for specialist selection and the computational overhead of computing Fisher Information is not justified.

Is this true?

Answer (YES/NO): NO